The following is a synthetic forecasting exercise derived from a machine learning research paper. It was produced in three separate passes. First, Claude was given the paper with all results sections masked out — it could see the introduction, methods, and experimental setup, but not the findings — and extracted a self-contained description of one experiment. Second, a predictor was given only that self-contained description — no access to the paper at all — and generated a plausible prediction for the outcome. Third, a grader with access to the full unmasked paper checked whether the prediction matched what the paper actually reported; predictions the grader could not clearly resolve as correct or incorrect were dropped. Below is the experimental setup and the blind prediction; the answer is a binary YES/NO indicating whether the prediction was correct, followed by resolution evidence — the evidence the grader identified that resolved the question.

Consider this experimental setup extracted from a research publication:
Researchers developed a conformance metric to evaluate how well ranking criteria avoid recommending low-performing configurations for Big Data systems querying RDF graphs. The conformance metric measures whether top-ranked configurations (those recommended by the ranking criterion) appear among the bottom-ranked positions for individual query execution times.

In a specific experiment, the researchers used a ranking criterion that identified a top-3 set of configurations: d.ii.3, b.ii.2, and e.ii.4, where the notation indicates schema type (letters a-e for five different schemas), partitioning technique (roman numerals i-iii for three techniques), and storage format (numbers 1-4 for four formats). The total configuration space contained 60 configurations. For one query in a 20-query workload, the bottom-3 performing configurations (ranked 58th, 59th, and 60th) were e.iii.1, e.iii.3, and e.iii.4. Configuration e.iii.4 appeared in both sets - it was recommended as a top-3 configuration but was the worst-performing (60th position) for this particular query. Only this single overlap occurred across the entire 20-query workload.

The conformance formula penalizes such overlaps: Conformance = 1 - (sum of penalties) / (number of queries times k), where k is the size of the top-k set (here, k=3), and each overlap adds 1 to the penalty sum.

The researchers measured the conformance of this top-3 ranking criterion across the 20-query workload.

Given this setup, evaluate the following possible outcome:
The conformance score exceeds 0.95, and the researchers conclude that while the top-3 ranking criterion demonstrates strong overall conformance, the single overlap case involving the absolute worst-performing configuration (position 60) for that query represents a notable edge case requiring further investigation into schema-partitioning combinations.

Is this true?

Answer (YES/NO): NO